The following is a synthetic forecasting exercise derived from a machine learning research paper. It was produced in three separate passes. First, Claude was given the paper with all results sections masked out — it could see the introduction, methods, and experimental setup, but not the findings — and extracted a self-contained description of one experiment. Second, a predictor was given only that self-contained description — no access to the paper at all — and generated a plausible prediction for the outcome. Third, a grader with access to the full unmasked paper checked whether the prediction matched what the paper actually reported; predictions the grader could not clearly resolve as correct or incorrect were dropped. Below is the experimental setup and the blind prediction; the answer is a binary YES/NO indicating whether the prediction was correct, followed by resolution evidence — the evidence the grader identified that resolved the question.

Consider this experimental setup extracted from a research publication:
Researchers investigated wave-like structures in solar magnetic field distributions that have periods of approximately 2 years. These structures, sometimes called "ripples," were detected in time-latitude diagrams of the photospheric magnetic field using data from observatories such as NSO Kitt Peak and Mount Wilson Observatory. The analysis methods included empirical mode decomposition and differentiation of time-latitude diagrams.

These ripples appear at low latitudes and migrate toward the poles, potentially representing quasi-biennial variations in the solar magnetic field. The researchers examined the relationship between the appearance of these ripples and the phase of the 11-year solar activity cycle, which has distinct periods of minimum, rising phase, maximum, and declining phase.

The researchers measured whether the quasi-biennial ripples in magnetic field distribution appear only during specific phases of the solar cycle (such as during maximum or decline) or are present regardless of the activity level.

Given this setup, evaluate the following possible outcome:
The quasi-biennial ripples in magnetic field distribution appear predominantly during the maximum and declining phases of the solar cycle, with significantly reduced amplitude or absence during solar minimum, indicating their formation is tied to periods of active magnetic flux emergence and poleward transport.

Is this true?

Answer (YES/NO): NO